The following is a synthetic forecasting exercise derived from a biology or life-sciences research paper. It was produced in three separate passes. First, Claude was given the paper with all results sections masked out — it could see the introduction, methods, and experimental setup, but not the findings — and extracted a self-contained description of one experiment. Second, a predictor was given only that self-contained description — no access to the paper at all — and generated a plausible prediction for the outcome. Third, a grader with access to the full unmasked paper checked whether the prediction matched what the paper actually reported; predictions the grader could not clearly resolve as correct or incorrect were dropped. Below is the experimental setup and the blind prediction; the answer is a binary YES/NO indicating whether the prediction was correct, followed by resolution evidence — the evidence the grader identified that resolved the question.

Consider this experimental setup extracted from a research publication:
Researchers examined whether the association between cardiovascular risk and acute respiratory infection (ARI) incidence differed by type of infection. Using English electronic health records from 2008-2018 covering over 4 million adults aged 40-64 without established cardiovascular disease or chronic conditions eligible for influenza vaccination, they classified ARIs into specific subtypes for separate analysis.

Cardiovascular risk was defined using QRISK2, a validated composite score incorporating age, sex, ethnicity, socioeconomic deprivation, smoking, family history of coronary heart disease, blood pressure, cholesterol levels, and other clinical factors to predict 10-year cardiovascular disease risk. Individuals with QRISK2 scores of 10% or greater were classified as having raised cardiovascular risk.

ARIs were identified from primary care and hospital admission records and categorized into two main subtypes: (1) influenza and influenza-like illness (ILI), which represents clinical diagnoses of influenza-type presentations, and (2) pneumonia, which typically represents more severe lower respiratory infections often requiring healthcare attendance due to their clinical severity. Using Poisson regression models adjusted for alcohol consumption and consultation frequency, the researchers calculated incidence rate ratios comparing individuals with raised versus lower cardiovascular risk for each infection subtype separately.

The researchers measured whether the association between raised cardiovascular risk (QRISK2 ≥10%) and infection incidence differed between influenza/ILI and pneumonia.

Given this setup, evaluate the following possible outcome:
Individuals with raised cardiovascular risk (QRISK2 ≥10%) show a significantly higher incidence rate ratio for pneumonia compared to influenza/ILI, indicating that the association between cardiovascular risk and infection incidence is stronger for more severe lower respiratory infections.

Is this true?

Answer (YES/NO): YES